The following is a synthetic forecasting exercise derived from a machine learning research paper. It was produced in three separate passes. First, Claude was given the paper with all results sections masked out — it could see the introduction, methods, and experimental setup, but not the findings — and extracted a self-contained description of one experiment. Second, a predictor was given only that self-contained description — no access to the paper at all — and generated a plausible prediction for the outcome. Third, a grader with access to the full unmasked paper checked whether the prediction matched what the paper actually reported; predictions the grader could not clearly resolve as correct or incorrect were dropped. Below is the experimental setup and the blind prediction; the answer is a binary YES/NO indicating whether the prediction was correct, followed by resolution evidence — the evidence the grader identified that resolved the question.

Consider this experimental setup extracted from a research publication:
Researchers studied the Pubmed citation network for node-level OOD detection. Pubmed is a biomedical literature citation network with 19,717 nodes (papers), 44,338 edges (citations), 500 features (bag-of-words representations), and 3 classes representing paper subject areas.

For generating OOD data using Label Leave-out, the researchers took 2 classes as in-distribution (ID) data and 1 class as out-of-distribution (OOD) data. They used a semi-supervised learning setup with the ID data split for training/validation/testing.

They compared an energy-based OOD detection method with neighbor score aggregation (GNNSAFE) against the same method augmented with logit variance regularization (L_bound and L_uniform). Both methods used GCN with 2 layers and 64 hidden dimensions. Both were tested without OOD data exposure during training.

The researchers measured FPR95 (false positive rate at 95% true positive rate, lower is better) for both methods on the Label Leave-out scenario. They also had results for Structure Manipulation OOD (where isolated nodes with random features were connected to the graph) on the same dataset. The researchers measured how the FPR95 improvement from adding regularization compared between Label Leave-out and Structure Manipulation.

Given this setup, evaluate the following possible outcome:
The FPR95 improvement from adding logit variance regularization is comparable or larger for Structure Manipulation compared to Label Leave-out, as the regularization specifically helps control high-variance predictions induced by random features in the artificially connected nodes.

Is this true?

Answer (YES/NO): YES